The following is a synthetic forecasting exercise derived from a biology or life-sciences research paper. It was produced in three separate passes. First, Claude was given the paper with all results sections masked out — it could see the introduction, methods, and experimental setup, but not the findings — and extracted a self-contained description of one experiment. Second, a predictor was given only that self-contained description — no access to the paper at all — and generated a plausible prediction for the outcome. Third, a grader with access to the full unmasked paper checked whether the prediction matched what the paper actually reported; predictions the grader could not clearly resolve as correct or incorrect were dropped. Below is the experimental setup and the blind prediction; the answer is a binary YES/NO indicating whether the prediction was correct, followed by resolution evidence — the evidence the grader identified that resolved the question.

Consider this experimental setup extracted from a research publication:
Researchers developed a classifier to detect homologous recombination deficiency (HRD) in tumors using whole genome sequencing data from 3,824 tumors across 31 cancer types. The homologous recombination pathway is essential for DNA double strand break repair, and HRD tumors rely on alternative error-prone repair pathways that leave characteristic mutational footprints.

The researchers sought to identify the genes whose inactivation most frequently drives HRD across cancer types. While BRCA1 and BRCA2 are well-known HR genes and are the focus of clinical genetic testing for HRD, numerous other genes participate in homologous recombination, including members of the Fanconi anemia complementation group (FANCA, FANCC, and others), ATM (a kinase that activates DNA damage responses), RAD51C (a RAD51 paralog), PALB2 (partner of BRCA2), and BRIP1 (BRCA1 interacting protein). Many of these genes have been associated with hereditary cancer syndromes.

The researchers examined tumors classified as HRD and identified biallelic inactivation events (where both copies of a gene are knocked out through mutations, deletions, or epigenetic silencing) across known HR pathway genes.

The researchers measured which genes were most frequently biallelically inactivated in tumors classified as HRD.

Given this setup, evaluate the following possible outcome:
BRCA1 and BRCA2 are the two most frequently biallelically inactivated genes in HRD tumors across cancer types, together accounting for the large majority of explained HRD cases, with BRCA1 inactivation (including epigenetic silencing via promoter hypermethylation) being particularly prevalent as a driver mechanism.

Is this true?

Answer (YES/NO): NO